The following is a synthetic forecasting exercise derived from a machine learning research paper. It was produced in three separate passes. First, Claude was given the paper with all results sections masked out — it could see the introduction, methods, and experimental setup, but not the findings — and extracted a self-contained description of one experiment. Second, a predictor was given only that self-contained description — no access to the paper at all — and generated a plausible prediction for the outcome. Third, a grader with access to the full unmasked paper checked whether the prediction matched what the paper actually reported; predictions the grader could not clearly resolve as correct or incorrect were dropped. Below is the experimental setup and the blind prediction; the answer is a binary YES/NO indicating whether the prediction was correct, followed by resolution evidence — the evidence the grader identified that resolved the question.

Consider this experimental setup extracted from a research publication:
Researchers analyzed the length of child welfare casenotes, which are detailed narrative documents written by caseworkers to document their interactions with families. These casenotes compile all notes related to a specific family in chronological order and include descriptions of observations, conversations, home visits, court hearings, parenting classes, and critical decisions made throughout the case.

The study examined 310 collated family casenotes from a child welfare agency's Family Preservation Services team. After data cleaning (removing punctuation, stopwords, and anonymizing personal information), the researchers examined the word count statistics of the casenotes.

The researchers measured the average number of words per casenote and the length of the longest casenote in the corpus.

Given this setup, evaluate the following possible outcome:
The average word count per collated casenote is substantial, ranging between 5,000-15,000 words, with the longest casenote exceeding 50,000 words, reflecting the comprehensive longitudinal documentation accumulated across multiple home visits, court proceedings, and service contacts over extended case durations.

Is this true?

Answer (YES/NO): NO